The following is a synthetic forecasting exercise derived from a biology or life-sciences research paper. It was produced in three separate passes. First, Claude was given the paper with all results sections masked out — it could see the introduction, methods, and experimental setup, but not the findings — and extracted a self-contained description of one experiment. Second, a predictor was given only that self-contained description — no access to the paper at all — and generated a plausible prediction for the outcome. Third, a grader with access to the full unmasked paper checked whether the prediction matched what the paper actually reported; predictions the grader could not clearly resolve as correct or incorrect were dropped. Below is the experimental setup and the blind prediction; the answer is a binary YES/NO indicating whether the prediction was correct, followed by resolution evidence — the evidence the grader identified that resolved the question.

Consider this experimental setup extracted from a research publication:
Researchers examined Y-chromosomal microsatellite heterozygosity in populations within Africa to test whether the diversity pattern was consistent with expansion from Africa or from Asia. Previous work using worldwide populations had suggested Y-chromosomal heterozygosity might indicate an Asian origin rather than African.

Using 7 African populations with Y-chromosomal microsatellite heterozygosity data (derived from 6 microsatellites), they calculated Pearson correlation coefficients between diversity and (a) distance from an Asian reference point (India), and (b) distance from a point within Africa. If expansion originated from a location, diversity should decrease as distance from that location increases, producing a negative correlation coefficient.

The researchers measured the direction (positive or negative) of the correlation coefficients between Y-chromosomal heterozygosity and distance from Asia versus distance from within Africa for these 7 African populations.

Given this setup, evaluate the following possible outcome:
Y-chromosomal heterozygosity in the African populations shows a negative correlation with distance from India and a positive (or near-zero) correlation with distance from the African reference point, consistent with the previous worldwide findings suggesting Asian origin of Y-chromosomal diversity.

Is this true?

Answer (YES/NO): NO